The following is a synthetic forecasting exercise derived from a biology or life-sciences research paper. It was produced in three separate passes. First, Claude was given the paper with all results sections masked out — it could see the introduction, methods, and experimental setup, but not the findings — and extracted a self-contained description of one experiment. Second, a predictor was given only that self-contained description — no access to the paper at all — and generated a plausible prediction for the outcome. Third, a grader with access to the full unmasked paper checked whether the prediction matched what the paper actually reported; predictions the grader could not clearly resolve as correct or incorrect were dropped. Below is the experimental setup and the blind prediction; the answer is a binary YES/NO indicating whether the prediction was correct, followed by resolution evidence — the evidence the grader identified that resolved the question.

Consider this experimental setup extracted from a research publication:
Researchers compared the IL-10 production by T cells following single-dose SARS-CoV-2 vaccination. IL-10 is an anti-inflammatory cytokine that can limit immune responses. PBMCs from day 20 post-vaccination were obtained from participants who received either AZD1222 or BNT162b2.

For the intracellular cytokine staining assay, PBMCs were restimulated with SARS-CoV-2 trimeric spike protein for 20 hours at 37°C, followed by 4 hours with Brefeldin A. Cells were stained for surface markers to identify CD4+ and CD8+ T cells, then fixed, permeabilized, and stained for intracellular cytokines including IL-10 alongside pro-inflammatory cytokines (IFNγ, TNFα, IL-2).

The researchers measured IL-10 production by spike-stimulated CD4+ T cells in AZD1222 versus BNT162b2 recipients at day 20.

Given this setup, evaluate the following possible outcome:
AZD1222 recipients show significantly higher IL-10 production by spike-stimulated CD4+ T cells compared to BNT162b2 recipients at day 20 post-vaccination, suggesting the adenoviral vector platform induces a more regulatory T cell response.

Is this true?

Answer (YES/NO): NO